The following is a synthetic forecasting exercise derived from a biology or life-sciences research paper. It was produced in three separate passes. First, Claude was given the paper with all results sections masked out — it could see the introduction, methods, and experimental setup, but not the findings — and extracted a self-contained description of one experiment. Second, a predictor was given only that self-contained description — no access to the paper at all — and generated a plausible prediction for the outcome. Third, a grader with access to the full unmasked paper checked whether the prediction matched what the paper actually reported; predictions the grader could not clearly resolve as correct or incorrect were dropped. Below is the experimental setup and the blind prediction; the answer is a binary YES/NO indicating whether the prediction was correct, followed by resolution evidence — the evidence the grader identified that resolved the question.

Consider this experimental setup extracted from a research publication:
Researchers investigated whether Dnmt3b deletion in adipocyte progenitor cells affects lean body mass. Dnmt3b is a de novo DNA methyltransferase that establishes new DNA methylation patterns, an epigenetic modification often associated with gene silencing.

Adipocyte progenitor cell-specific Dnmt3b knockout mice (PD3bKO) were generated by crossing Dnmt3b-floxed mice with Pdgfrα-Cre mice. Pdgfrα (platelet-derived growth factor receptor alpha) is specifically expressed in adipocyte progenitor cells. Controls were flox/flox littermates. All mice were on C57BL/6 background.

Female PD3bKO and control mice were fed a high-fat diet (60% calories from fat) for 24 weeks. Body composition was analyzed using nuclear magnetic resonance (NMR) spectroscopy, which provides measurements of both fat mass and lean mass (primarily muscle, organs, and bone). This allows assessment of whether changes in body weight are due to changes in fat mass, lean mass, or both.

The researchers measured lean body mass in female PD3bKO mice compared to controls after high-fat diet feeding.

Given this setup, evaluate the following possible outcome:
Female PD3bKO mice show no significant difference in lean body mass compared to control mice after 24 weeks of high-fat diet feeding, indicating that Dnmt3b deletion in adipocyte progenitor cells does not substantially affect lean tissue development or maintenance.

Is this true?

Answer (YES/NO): NO